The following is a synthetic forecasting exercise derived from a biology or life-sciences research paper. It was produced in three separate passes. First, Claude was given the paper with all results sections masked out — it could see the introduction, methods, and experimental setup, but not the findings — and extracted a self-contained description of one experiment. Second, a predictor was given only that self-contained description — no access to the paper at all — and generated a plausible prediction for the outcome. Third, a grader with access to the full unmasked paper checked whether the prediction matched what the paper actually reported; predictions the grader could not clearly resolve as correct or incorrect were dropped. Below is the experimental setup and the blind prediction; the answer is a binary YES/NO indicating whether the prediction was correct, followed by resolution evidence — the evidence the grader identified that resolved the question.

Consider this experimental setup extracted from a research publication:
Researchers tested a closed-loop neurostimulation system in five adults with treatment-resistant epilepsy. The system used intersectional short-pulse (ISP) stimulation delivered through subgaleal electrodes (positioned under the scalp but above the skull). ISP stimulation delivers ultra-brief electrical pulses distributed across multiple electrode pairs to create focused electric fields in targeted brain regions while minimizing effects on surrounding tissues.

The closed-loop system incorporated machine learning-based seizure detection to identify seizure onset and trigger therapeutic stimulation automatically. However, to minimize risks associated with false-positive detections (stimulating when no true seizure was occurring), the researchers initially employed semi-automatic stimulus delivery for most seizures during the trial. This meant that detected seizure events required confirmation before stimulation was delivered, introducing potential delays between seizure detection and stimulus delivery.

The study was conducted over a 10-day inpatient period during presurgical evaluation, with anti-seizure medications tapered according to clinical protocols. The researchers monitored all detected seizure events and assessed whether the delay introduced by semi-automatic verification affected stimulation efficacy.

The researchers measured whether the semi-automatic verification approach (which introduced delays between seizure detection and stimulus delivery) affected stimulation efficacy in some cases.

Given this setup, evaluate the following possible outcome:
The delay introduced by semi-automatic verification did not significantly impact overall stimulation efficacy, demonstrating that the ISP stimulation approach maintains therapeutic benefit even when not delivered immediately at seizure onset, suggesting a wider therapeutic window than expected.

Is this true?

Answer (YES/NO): NO